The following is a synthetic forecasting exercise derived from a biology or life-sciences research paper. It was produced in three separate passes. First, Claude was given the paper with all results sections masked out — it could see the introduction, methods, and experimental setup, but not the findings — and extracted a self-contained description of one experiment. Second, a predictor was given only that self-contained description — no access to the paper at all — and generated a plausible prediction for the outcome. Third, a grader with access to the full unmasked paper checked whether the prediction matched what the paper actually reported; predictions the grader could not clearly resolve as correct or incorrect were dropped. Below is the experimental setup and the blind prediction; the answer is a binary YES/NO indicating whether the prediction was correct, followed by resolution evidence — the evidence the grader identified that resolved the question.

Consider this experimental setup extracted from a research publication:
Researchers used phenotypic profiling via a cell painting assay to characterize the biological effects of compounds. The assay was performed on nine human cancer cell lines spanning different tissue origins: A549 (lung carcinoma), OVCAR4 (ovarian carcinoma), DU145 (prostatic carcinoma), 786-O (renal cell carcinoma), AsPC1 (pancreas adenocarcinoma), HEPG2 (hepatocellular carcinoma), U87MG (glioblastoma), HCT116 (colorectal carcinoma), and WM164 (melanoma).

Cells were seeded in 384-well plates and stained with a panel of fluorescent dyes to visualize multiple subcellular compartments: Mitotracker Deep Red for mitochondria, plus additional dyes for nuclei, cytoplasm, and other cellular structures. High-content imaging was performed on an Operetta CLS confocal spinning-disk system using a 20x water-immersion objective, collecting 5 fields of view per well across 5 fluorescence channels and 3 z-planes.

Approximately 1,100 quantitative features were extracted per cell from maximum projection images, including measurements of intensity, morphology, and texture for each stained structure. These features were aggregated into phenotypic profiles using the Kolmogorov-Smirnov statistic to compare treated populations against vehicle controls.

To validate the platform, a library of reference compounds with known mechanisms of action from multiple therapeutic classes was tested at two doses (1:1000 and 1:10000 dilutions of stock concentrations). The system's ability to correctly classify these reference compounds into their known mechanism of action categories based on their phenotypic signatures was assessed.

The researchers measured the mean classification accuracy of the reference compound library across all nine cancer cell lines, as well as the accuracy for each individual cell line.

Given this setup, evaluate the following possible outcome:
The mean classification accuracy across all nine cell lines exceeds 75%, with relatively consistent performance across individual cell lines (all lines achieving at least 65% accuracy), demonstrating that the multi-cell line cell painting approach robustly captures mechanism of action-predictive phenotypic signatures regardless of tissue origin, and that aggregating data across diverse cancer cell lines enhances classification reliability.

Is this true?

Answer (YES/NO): YES